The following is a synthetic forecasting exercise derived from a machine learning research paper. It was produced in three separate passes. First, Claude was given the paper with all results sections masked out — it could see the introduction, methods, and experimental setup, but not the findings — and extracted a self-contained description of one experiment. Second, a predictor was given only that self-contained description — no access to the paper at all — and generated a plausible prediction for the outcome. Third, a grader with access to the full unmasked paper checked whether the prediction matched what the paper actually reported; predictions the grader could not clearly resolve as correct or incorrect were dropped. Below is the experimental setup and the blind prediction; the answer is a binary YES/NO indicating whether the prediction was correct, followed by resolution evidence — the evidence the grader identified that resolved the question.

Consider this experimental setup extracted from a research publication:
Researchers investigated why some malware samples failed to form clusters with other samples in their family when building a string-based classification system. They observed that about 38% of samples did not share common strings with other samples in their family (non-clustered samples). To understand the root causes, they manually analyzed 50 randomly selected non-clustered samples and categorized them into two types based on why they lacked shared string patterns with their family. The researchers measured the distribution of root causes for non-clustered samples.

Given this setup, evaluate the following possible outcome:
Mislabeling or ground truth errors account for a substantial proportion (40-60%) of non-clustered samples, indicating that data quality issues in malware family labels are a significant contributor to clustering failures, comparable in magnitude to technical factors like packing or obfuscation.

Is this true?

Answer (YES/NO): NO